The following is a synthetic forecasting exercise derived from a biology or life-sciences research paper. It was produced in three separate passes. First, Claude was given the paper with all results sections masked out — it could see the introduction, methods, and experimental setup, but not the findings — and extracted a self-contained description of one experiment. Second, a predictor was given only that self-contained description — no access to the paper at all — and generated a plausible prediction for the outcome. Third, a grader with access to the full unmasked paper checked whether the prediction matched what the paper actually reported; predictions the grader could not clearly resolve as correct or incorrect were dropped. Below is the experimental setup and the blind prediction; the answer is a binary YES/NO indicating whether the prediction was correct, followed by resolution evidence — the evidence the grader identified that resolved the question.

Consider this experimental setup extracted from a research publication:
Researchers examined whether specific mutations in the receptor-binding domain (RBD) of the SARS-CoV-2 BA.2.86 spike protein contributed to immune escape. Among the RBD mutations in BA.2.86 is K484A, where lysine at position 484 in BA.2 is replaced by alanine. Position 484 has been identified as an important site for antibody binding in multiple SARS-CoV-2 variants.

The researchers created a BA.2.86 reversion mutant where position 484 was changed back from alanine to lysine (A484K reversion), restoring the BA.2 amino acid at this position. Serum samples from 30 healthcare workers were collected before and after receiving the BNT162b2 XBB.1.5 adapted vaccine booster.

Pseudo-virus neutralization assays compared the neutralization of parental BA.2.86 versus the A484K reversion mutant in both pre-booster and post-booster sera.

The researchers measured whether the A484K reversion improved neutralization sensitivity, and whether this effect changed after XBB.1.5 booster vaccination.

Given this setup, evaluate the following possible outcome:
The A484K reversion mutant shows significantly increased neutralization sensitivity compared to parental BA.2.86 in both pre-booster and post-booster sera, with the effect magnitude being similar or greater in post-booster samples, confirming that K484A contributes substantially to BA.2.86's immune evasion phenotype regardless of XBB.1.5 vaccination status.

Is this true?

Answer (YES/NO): NO